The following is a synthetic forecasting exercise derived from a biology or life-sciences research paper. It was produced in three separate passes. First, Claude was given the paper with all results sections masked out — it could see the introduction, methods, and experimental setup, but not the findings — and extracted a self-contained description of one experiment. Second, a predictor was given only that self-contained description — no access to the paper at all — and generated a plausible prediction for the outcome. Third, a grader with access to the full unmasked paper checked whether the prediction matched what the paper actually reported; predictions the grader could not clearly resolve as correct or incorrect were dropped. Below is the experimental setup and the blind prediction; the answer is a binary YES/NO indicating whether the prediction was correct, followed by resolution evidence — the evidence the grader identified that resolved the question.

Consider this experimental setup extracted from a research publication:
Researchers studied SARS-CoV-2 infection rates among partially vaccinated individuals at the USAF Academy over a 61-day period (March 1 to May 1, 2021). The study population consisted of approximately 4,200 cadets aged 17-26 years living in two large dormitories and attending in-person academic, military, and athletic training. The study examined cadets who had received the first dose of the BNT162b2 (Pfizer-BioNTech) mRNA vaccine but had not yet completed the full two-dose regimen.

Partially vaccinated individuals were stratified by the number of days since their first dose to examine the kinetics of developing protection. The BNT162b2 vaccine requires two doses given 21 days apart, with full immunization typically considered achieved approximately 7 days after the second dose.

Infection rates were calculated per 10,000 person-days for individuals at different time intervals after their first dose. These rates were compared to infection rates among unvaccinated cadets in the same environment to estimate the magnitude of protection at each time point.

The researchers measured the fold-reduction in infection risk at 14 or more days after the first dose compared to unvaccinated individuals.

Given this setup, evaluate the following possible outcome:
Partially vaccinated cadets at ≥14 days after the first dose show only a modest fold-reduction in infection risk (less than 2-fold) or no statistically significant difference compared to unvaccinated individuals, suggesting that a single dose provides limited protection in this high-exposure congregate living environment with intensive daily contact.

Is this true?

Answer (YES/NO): NO